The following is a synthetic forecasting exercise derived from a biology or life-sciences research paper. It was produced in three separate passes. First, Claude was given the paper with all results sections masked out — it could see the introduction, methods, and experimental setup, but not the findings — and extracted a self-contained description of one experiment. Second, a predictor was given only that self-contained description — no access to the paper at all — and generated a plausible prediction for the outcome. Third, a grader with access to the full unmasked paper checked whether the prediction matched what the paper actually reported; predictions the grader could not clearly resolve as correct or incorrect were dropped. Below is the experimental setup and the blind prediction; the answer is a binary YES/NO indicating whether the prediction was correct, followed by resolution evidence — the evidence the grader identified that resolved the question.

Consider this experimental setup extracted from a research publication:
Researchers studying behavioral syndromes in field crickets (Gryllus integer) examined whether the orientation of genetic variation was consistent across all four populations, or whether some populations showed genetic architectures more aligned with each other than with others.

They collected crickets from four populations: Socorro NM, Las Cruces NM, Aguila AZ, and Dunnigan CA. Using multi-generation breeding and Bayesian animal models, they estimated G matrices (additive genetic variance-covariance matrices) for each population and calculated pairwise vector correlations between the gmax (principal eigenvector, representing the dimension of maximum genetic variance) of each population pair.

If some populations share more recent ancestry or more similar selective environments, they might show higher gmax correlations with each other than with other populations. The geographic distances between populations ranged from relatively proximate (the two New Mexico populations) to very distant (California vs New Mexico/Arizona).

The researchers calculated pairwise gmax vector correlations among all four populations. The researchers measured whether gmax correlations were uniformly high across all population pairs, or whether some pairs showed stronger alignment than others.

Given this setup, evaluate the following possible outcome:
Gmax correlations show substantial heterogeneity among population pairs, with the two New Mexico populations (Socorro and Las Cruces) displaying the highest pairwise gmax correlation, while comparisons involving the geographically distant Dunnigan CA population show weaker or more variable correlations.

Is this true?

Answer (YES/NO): NO